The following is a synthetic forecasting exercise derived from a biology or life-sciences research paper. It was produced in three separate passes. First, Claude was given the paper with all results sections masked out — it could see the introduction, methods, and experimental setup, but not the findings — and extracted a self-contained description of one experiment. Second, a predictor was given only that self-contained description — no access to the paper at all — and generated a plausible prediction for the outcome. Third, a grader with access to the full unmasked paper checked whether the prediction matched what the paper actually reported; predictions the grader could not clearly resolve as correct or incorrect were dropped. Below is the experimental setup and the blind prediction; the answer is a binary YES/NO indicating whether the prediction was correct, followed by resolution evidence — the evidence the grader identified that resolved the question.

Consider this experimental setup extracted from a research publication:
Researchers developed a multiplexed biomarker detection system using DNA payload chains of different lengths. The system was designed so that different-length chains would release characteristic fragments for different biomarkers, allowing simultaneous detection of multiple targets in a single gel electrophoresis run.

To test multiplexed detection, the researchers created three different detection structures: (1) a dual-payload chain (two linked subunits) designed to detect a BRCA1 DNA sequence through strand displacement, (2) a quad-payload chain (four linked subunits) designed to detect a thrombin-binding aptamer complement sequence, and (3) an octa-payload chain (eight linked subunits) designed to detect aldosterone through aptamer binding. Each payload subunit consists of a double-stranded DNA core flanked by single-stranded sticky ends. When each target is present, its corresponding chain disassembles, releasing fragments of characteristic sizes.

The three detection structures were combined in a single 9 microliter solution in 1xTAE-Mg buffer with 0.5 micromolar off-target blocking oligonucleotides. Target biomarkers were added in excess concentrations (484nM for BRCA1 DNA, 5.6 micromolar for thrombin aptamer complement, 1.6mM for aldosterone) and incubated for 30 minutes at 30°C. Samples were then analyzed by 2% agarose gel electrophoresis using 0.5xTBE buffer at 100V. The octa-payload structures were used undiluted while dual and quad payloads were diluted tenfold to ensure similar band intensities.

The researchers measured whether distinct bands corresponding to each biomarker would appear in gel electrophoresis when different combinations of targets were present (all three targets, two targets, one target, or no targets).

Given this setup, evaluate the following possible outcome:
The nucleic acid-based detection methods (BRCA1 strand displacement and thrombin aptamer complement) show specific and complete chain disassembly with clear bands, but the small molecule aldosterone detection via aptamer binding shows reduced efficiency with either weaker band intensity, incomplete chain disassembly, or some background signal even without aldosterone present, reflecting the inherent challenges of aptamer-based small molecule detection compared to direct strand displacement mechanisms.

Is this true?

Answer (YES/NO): YES